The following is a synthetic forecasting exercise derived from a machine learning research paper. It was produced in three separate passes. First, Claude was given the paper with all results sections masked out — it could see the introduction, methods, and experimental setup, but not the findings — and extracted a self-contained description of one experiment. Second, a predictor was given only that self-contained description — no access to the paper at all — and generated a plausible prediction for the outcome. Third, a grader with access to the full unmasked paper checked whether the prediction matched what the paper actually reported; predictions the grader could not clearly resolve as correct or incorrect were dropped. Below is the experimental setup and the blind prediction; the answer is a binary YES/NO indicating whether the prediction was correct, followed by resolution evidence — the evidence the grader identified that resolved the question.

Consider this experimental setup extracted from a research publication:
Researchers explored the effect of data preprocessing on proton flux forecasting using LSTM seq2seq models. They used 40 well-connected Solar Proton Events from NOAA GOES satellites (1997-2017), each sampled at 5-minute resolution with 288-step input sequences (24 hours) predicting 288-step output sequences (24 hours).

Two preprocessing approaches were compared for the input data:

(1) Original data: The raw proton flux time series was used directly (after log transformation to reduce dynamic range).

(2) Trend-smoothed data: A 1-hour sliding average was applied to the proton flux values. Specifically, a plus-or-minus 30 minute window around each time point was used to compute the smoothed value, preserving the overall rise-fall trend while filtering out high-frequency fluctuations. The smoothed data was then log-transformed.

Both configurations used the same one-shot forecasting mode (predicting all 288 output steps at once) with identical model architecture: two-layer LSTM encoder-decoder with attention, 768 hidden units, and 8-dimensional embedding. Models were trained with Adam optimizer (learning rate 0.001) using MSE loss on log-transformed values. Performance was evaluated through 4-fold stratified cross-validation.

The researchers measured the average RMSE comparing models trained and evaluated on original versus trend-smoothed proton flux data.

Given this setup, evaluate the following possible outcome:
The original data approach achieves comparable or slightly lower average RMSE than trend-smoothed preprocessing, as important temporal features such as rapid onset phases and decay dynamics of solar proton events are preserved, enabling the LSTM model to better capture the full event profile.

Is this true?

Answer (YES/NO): NO